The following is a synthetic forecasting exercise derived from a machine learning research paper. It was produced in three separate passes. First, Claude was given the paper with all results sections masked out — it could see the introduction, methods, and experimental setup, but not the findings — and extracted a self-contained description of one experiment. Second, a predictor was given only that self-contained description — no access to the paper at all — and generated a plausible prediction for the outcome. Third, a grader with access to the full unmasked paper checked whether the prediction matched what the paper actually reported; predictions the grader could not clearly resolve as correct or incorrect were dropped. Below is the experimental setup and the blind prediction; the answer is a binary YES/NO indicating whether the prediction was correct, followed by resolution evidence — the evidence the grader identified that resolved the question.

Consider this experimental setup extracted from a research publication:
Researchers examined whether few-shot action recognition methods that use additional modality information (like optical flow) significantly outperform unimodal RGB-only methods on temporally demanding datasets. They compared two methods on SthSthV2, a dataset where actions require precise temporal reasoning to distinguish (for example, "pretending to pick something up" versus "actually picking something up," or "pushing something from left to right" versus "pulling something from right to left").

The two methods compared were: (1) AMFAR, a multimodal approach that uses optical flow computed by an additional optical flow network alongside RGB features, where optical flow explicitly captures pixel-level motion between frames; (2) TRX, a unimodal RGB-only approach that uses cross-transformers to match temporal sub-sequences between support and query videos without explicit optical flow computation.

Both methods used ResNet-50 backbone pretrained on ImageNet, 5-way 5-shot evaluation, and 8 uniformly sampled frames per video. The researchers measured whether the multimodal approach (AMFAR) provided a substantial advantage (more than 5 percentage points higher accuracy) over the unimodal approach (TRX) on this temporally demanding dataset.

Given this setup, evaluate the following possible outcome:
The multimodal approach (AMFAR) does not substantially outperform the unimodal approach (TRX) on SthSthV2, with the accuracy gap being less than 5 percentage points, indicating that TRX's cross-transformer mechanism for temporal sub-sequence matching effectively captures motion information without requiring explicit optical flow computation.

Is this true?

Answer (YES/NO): NO